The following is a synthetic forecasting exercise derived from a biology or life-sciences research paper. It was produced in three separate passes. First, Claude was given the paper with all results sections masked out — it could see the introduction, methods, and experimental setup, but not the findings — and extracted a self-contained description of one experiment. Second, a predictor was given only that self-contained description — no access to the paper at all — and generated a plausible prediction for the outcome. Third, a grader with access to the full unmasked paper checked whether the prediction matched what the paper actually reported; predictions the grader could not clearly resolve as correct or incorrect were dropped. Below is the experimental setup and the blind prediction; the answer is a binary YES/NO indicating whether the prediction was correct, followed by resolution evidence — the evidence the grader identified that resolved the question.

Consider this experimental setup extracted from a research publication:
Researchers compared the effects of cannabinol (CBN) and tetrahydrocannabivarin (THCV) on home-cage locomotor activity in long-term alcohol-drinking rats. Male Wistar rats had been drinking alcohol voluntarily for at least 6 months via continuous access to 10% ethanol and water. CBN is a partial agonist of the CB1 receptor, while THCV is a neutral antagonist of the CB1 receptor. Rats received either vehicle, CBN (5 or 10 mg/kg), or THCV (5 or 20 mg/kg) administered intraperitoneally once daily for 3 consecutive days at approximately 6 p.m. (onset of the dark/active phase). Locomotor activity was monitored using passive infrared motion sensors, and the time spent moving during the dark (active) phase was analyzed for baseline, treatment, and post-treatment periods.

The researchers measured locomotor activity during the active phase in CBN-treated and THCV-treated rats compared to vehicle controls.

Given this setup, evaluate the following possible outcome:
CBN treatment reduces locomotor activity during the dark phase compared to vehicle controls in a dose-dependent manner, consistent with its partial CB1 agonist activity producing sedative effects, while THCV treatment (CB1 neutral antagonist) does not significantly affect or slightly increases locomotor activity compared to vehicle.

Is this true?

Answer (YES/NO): NO